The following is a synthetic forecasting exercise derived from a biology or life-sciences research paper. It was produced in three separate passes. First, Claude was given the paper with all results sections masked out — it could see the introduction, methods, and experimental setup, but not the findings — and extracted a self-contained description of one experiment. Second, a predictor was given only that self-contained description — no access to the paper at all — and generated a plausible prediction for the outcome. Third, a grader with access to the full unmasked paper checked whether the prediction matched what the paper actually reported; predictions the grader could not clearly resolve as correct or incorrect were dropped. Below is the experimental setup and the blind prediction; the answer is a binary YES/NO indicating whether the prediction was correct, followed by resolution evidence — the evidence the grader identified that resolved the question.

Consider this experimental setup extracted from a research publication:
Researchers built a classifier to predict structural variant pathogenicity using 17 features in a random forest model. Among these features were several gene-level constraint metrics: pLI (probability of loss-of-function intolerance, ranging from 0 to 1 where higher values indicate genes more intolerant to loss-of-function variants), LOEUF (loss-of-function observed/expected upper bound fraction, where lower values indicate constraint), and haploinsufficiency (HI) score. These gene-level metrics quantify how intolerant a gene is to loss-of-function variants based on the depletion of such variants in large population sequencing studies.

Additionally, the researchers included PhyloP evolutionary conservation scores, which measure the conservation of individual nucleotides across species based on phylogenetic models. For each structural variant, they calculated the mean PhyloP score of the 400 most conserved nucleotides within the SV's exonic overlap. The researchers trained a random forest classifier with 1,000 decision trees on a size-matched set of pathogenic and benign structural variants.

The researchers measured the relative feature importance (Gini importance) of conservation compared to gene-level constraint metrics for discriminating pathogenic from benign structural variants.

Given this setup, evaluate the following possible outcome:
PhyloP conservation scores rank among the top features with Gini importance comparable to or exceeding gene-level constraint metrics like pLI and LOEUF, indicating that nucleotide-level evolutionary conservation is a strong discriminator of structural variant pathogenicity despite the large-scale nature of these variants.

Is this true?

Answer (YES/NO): NO